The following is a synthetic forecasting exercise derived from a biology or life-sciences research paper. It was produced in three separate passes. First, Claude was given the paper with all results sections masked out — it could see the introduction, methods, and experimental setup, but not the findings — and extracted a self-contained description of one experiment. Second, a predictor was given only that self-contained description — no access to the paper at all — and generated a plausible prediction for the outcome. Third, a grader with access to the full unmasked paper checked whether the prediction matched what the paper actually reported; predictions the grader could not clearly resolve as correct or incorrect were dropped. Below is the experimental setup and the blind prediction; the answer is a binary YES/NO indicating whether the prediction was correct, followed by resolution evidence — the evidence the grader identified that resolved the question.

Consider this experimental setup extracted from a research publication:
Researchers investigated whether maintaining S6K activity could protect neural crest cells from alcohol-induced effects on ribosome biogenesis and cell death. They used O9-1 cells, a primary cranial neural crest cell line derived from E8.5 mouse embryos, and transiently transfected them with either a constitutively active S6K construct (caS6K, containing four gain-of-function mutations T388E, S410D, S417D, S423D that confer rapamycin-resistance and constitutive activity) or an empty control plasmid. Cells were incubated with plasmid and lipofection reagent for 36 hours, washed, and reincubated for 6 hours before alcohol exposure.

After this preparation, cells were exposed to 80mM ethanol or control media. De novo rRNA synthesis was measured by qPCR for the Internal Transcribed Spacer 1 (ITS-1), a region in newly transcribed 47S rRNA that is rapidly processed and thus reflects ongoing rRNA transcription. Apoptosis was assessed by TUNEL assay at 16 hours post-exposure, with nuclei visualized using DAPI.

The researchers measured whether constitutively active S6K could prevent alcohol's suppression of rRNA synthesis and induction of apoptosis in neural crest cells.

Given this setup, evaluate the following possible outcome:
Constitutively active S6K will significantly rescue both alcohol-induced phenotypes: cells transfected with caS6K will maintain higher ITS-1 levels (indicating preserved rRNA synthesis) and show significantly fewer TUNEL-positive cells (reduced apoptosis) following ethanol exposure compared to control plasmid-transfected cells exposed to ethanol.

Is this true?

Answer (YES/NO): YES